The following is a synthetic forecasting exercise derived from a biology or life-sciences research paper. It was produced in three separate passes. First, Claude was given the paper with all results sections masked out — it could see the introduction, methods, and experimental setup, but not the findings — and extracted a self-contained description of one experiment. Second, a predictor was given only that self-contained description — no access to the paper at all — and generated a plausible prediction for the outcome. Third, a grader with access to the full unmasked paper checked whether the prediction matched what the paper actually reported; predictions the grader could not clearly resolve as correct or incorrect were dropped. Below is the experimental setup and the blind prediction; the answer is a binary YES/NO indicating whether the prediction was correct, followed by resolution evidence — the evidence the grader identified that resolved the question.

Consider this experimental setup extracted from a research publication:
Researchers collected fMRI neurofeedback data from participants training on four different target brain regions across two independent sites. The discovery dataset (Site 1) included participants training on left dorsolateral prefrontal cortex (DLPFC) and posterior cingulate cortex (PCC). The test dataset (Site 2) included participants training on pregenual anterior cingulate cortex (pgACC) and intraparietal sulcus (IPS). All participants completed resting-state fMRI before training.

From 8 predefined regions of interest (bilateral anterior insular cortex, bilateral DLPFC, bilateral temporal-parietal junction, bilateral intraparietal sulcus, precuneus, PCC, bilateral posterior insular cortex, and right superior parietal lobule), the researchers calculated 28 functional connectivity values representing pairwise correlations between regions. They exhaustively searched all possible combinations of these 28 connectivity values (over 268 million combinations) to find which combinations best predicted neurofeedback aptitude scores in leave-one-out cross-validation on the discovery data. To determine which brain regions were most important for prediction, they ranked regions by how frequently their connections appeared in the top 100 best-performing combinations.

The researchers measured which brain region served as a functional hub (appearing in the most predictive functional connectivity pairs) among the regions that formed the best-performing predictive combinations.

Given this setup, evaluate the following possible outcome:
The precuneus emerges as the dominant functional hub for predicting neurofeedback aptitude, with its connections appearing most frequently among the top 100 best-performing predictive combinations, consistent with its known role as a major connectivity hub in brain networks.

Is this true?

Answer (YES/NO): NO